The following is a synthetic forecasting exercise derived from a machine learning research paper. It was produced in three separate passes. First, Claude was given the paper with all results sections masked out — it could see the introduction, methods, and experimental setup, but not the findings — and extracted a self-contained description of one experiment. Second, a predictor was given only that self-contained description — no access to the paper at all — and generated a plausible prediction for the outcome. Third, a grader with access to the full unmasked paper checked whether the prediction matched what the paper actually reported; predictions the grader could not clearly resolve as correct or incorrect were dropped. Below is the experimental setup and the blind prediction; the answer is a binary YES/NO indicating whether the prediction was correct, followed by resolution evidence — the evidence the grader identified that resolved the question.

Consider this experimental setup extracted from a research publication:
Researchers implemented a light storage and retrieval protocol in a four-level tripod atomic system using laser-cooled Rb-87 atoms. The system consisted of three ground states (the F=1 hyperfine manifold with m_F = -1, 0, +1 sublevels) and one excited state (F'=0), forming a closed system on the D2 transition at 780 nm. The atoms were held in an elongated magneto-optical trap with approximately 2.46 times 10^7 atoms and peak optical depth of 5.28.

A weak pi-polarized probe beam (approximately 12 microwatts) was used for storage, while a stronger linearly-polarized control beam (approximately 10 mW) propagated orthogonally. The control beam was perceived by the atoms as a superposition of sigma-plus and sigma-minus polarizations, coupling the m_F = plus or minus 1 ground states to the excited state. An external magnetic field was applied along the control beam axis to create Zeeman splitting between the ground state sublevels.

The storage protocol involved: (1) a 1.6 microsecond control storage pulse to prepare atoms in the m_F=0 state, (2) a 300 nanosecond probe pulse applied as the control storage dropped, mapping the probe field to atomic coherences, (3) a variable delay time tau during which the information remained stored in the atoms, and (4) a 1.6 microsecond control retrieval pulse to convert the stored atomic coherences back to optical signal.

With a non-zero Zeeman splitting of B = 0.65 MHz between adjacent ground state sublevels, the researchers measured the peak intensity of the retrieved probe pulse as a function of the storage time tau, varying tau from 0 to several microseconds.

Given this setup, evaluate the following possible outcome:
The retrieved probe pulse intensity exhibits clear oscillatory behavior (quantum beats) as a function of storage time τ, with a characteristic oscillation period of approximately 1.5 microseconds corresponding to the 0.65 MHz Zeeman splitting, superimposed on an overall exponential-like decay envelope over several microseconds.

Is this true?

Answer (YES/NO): NO